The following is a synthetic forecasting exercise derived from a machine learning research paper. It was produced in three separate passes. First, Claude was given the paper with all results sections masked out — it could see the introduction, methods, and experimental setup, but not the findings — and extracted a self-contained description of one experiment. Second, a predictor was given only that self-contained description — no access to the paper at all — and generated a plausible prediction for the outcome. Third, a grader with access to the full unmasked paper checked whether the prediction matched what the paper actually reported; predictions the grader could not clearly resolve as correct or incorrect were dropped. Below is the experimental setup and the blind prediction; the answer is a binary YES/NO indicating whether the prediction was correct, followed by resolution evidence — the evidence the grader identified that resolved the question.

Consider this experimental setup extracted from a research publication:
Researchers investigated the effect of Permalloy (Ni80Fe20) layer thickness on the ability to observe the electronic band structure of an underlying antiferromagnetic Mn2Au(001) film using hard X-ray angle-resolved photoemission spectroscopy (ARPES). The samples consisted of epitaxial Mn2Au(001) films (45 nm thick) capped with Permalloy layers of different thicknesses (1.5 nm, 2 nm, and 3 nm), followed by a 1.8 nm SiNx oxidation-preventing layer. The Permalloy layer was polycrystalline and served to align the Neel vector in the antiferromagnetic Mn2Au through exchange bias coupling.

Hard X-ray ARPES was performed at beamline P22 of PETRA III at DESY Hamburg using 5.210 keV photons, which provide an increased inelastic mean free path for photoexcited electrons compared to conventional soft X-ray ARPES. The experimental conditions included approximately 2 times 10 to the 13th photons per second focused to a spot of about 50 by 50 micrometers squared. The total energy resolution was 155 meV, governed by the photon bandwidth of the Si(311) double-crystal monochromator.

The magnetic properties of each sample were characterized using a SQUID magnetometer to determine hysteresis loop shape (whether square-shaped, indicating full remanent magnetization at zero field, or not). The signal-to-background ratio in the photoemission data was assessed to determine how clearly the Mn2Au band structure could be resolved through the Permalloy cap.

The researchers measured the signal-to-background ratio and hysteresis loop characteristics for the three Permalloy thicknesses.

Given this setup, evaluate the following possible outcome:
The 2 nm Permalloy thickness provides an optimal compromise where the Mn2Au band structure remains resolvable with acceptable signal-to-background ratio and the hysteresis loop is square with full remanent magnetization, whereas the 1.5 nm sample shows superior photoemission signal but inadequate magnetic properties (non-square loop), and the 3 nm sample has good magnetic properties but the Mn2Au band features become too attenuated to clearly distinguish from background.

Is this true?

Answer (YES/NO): NO